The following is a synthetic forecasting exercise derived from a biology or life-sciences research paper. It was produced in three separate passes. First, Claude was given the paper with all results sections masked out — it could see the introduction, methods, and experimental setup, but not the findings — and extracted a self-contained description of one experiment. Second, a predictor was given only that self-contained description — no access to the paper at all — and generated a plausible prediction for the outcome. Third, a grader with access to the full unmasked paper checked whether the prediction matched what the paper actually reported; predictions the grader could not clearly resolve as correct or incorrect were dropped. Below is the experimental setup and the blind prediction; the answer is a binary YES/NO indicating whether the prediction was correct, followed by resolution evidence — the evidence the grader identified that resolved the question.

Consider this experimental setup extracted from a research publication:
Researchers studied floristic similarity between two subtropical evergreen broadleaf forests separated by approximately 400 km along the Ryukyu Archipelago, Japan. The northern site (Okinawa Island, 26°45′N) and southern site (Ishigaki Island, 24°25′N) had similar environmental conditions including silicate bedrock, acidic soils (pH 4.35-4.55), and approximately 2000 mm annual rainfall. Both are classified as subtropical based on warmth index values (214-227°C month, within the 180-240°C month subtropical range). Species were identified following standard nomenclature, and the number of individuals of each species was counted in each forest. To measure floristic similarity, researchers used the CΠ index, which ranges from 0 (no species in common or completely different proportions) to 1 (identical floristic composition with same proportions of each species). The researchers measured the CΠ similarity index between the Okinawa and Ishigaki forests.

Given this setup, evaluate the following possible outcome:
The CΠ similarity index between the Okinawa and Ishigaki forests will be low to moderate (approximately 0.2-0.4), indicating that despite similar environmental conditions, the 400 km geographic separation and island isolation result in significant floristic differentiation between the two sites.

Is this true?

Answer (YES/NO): YES